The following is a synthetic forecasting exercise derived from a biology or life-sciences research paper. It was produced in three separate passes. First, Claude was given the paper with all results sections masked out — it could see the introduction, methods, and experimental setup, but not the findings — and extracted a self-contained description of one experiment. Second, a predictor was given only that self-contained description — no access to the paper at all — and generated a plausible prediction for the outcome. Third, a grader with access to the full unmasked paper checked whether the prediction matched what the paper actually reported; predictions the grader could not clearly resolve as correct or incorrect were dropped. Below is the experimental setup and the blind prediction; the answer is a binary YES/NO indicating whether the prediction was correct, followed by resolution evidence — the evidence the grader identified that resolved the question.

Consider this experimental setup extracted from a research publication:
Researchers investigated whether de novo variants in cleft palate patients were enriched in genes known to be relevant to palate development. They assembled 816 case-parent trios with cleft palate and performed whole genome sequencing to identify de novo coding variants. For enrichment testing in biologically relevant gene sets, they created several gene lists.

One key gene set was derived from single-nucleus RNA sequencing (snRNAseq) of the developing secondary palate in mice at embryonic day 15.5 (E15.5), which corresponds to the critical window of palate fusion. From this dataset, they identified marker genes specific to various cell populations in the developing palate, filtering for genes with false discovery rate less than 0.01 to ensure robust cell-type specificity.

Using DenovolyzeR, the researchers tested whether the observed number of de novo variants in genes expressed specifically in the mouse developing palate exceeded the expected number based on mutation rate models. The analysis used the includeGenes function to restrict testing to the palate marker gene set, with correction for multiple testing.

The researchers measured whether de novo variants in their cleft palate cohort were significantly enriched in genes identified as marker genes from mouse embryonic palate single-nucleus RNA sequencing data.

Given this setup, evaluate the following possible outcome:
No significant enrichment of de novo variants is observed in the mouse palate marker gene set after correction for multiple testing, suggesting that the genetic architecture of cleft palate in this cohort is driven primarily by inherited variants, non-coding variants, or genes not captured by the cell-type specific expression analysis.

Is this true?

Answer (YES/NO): NO